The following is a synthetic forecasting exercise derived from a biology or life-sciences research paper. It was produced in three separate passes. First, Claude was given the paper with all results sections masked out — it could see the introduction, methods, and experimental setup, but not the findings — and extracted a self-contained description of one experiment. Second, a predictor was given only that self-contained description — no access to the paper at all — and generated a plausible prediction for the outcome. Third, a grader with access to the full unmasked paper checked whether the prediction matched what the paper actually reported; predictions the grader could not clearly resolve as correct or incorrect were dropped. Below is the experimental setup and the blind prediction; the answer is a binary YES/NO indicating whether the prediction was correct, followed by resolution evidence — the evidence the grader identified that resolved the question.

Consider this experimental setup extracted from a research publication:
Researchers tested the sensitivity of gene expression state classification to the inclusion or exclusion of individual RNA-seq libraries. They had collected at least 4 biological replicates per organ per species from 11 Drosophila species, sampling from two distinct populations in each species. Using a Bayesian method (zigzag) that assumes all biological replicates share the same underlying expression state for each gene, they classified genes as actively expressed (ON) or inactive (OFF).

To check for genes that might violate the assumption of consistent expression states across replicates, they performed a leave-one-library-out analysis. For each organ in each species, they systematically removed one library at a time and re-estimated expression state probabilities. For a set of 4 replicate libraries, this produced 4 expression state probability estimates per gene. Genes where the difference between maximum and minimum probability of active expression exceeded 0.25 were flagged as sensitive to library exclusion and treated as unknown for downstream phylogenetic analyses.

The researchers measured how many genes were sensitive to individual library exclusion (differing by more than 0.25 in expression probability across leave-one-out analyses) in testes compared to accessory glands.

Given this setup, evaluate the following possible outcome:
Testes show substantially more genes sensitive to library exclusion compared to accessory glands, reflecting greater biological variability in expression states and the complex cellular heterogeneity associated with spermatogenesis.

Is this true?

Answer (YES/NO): NO